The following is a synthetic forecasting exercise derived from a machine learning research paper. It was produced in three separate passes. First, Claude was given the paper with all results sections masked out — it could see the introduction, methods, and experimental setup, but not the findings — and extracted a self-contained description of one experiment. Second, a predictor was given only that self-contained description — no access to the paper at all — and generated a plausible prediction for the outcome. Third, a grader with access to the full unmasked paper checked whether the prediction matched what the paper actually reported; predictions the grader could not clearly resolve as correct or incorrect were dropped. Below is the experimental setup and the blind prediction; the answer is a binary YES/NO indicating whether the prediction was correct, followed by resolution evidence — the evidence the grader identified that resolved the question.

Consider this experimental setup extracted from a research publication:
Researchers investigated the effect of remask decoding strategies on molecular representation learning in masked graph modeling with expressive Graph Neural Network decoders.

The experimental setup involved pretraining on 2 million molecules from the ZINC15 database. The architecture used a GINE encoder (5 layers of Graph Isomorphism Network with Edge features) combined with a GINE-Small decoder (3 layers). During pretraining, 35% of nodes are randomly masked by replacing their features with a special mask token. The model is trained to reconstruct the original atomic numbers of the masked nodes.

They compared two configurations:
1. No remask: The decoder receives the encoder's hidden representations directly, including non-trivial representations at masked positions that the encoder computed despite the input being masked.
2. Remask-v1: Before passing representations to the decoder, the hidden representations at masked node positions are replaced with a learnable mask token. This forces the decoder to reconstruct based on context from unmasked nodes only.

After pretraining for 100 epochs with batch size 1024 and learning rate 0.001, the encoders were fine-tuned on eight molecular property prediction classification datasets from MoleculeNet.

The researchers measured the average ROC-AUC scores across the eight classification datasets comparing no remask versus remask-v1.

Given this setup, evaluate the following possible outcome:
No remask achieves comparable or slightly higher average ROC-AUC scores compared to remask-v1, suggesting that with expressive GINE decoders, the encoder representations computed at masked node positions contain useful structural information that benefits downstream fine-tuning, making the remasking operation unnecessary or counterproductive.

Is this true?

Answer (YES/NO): NO